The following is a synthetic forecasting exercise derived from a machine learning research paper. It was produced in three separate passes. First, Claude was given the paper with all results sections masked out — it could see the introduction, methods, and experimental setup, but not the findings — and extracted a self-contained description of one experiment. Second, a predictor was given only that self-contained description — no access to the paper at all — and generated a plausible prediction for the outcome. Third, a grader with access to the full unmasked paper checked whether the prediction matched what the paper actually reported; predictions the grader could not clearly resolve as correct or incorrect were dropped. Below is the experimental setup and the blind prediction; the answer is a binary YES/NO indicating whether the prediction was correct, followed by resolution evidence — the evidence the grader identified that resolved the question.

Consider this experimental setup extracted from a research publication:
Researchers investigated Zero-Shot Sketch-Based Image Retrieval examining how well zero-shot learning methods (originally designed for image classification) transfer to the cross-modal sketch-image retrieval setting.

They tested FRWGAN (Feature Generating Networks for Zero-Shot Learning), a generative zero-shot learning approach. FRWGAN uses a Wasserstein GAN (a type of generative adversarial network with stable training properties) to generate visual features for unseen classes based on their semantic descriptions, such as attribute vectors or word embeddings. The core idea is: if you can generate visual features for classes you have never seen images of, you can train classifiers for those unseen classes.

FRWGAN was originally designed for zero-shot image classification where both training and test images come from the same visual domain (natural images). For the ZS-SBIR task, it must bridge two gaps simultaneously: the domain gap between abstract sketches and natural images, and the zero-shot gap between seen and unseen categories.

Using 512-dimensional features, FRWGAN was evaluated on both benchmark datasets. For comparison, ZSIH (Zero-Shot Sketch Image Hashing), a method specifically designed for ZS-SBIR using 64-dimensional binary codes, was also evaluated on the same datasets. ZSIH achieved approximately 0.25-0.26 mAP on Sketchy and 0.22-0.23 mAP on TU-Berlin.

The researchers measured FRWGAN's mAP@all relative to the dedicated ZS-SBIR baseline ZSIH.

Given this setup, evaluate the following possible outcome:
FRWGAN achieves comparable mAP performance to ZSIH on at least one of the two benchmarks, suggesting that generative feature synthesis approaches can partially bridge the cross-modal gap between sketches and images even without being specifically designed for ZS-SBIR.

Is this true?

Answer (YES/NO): NO